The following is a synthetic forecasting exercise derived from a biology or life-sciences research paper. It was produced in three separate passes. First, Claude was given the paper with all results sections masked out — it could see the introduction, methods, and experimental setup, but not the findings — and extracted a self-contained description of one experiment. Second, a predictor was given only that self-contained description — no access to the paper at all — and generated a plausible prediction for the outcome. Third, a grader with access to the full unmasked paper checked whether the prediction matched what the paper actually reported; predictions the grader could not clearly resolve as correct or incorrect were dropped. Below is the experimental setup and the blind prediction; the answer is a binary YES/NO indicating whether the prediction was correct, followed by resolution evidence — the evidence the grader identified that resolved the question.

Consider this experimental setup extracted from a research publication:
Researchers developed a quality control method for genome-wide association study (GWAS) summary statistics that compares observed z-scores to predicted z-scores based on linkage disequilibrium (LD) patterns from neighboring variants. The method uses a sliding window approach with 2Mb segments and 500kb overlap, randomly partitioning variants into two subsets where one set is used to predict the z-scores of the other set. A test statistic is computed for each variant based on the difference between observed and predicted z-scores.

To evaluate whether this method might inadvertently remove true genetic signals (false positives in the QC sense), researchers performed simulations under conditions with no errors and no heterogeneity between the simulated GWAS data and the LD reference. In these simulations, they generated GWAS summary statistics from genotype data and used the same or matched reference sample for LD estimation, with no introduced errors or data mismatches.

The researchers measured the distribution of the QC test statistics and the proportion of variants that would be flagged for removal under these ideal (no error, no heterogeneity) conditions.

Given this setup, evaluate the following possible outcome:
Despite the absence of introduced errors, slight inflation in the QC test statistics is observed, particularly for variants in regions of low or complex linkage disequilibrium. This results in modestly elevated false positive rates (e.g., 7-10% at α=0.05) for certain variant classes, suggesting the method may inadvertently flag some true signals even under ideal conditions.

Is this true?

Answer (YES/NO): NO